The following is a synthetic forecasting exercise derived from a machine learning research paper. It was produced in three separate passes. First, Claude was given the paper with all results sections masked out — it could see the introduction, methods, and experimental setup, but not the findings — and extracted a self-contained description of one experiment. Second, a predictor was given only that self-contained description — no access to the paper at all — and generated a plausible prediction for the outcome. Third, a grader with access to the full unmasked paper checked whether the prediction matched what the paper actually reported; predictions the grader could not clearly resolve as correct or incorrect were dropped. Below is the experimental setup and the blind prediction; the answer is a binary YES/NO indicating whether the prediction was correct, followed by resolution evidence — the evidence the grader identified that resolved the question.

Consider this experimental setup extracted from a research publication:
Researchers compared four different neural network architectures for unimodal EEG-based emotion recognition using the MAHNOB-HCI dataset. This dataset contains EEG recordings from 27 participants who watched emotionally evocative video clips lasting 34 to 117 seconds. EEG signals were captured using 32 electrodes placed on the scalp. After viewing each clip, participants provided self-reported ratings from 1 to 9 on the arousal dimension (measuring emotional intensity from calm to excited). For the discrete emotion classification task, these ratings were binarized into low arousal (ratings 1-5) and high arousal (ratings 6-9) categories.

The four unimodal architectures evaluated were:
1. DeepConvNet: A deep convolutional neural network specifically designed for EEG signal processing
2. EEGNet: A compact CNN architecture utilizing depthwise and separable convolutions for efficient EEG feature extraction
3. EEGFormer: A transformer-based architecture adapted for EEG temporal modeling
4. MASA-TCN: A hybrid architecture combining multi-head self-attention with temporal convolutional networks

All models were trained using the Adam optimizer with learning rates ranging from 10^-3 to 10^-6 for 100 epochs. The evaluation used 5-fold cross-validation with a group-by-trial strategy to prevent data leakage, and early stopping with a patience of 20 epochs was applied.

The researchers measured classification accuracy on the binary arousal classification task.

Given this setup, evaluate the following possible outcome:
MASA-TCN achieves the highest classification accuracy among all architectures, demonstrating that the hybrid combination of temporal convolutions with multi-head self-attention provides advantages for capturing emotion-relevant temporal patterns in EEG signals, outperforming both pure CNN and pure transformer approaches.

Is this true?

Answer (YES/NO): YES